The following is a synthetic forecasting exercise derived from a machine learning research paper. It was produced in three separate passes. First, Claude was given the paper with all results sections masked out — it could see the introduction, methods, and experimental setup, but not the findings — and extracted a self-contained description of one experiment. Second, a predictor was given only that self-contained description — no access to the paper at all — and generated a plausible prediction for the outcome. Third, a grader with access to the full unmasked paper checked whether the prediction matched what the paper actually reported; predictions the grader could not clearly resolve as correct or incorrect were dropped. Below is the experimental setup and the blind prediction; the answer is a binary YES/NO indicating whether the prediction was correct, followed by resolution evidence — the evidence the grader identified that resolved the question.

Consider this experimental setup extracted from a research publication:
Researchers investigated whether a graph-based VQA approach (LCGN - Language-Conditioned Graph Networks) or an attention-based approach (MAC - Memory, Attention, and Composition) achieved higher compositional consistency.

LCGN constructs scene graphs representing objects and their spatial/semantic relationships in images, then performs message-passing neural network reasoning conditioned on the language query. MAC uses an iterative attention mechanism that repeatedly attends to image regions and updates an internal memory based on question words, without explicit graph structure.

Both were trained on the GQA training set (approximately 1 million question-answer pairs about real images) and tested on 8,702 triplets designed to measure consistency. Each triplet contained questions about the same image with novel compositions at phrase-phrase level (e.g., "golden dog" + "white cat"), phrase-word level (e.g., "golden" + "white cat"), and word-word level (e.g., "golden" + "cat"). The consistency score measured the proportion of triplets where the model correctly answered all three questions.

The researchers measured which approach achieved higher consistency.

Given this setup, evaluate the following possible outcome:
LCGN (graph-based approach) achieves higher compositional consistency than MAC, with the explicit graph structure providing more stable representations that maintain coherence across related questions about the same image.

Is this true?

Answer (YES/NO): YES